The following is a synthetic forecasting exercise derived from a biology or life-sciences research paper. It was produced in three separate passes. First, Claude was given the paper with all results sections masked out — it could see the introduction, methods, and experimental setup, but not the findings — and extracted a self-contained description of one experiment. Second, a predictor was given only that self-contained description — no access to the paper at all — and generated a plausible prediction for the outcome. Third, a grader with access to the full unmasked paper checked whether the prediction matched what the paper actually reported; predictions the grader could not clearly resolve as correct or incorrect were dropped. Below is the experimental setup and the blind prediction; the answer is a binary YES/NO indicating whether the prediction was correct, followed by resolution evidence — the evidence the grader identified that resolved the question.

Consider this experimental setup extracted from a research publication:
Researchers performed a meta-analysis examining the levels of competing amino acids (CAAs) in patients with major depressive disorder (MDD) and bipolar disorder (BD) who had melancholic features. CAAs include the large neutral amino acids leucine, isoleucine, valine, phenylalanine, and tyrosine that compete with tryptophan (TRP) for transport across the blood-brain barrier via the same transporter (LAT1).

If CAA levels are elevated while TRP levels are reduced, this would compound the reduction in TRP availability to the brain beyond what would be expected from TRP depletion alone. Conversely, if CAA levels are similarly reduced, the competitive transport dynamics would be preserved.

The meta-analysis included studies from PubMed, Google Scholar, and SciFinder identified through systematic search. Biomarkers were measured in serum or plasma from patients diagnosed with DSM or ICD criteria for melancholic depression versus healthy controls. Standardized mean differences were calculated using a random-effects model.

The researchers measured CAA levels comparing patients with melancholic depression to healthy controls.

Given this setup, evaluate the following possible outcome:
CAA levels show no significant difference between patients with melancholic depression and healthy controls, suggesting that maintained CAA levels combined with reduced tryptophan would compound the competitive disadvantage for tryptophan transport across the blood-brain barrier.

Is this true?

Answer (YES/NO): YES